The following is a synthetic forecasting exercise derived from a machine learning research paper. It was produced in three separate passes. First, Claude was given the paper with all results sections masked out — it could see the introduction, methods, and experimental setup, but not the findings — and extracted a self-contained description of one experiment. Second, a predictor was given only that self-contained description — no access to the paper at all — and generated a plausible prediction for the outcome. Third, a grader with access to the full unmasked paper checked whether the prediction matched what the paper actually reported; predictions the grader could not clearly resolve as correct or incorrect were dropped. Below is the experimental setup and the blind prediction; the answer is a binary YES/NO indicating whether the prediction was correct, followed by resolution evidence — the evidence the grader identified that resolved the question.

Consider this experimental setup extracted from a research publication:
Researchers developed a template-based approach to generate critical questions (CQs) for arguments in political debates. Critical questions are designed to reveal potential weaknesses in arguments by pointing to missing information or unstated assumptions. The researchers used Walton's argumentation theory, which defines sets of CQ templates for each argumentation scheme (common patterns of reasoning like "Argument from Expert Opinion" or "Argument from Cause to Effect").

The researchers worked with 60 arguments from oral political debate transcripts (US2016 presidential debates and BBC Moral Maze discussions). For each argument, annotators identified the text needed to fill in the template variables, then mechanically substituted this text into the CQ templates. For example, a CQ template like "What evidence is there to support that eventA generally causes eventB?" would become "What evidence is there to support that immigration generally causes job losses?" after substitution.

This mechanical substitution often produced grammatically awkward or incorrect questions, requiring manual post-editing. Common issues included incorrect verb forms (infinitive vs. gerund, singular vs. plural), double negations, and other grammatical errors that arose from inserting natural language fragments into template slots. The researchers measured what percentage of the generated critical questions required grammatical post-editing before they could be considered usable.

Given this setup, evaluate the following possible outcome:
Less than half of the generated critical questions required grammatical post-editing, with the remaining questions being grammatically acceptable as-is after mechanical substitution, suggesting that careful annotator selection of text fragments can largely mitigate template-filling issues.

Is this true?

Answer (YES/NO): YES